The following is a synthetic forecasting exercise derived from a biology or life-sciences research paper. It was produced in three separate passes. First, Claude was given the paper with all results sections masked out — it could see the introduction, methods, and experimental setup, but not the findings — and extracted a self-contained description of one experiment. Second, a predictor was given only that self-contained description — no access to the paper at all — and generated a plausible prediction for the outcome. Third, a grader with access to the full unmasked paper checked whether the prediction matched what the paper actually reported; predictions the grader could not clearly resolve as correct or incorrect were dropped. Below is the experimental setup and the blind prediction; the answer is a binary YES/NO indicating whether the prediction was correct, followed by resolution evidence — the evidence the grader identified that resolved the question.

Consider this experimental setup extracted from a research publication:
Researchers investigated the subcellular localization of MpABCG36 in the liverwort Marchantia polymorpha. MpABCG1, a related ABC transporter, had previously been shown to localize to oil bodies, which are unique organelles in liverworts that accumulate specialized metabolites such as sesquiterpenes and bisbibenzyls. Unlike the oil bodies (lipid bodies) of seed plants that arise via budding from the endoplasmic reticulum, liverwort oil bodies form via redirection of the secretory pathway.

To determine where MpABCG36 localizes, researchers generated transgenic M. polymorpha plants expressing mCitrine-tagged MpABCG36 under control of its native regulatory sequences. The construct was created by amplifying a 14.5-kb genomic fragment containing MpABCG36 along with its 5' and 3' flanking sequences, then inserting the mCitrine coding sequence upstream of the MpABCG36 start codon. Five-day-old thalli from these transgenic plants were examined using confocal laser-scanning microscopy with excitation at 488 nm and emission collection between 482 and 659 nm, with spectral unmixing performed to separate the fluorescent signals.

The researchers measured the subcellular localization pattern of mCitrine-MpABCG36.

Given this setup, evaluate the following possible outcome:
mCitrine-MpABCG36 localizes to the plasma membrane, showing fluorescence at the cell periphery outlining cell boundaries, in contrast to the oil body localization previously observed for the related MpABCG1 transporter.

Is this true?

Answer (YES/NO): NO